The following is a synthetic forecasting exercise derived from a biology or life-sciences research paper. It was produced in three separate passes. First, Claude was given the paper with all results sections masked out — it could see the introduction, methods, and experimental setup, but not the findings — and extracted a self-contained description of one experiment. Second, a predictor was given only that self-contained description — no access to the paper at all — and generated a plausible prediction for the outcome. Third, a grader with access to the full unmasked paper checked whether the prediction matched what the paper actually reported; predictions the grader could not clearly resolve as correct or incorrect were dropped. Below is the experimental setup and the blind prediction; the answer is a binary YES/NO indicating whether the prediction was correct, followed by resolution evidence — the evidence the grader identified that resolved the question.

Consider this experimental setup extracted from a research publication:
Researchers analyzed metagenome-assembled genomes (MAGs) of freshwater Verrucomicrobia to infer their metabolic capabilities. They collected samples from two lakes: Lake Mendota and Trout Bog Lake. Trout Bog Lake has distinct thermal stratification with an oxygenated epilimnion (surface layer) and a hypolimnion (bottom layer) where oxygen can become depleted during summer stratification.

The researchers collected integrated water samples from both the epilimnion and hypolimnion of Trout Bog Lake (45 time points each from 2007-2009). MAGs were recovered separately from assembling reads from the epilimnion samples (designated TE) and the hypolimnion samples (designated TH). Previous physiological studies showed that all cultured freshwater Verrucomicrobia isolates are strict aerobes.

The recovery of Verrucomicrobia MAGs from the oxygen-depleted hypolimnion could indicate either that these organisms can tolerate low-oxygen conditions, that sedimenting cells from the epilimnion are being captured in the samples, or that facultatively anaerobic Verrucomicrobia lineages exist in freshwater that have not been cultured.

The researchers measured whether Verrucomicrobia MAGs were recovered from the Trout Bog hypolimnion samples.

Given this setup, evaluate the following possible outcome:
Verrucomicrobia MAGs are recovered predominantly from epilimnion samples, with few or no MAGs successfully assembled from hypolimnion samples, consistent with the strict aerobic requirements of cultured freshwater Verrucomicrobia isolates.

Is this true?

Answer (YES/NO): NO